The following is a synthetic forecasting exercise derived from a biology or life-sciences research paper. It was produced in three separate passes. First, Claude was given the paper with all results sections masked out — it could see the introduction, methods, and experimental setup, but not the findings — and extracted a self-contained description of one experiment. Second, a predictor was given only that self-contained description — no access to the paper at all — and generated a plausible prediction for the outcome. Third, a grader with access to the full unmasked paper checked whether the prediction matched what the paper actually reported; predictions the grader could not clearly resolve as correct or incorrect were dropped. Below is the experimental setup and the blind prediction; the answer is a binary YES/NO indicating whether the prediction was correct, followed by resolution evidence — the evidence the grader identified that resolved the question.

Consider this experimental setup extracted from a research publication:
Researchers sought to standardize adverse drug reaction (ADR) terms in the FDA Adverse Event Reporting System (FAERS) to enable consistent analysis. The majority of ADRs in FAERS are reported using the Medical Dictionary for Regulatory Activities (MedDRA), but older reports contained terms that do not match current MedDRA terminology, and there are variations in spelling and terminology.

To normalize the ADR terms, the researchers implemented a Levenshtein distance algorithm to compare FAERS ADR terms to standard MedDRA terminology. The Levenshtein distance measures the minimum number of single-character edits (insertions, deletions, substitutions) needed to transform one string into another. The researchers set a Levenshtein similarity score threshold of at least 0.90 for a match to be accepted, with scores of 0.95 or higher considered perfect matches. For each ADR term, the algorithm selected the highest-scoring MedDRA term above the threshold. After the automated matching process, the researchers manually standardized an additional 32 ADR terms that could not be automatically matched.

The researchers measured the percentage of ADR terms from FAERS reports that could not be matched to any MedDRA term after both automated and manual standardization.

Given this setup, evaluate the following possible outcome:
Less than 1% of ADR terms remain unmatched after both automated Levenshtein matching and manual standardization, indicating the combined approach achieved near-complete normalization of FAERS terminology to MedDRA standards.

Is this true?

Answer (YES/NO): YES